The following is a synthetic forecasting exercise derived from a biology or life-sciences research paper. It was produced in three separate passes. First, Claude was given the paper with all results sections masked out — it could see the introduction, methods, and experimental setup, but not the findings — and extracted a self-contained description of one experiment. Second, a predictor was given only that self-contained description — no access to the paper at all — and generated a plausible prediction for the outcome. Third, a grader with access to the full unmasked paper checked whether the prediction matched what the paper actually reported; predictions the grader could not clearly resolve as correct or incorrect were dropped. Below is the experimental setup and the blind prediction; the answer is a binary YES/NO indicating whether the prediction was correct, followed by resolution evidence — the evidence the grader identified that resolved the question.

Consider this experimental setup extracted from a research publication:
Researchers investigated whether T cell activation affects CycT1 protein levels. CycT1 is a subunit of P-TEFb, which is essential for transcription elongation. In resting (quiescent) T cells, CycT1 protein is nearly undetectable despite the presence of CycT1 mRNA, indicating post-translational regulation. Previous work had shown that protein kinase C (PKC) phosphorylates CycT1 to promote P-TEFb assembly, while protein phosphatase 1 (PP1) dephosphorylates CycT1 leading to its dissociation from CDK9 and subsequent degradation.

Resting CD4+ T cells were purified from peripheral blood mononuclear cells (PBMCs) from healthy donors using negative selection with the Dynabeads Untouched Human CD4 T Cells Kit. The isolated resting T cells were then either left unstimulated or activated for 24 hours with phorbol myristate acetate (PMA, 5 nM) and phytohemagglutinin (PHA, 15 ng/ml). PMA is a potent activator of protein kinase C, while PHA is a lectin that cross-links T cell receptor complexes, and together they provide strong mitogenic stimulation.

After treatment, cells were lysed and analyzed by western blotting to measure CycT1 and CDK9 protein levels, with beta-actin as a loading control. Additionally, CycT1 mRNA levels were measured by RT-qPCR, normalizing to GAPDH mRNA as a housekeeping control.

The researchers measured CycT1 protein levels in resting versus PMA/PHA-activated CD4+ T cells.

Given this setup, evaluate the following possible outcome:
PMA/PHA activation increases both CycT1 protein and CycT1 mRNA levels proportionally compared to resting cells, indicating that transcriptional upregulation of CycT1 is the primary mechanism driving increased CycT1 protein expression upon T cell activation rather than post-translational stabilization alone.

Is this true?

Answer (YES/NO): NO